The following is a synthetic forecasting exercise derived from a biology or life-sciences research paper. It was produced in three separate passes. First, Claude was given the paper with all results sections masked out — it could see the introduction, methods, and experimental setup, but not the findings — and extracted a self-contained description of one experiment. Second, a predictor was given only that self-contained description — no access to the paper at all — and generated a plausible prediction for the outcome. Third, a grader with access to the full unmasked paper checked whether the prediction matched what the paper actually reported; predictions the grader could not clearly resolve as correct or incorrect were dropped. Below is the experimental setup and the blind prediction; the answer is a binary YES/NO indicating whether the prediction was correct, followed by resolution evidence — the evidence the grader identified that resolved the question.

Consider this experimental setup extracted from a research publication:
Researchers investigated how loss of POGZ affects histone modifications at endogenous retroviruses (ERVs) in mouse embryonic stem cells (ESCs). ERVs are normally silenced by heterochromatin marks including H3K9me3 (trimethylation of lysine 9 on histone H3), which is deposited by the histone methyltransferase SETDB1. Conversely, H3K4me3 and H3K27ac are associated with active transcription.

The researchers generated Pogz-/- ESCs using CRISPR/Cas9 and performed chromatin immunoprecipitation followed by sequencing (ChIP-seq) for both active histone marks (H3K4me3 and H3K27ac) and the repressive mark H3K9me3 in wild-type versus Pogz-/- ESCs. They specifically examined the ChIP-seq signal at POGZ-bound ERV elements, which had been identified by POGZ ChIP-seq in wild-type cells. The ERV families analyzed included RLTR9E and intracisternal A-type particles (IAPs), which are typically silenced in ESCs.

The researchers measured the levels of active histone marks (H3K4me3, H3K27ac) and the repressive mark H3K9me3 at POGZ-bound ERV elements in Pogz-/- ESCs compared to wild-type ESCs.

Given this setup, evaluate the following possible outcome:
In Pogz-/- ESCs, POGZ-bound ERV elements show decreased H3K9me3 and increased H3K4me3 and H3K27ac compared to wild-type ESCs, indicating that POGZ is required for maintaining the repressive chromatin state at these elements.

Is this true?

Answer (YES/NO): YES